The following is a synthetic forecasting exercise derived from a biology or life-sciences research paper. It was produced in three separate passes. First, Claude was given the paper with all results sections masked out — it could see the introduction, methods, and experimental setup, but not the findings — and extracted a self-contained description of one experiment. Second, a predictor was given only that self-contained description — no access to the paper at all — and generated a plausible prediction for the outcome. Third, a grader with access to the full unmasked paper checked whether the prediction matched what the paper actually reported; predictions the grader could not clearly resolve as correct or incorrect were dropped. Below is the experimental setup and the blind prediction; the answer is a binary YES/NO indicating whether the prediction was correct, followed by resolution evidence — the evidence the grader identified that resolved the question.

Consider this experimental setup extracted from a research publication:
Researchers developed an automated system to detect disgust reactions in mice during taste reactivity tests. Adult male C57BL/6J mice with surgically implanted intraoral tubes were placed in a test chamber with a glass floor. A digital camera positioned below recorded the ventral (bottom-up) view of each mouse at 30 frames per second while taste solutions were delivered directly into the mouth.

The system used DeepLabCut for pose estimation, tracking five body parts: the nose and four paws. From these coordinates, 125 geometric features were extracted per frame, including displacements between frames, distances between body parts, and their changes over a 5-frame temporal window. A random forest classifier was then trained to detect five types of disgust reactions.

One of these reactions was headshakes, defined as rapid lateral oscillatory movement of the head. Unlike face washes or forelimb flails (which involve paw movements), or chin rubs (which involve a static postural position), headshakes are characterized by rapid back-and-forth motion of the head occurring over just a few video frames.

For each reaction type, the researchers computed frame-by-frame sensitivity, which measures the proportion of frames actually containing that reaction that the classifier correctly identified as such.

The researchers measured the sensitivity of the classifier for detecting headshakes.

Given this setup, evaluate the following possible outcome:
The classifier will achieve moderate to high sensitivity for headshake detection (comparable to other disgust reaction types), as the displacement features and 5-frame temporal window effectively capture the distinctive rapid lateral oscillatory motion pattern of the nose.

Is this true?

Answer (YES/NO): NO